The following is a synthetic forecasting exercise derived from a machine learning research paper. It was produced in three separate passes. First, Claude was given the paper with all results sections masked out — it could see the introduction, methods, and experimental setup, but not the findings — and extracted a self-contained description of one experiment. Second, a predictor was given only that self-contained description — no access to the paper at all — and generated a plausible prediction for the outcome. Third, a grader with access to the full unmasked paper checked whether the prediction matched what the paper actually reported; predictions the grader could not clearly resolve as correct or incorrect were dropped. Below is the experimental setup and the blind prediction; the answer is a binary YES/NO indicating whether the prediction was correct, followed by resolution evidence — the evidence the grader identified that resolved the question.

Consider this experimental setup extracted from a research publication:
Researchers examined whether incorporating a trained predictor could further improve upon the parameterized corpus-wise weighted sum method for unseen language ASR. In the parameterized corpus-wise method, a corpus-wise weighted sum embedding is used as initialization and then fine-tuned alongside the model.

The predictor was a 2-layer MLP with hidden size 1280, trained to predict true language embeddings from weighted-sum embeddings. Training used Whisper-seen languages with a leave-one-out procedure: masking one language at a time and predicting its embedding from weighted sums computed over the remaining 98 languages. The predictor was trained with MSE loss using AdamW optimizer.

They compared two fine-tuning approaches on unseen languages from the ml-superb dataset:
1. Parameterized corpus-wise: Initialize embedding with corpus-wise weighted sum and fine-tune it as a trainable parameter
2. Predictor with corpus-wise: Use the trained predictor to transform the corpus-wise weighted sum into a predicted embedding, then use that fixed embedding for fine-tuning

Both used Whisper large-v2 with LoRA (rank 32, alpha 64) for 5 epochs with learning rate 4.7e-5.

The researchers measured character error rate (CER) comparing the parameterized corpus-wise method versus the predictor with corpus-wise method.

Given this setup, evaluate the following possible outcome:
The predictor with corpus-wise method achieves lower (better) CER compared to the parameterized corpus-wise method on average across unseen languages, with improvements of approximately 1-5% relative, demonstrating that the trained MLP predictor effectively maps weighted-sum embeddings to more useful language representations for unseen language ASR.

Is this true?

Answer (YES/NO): YES